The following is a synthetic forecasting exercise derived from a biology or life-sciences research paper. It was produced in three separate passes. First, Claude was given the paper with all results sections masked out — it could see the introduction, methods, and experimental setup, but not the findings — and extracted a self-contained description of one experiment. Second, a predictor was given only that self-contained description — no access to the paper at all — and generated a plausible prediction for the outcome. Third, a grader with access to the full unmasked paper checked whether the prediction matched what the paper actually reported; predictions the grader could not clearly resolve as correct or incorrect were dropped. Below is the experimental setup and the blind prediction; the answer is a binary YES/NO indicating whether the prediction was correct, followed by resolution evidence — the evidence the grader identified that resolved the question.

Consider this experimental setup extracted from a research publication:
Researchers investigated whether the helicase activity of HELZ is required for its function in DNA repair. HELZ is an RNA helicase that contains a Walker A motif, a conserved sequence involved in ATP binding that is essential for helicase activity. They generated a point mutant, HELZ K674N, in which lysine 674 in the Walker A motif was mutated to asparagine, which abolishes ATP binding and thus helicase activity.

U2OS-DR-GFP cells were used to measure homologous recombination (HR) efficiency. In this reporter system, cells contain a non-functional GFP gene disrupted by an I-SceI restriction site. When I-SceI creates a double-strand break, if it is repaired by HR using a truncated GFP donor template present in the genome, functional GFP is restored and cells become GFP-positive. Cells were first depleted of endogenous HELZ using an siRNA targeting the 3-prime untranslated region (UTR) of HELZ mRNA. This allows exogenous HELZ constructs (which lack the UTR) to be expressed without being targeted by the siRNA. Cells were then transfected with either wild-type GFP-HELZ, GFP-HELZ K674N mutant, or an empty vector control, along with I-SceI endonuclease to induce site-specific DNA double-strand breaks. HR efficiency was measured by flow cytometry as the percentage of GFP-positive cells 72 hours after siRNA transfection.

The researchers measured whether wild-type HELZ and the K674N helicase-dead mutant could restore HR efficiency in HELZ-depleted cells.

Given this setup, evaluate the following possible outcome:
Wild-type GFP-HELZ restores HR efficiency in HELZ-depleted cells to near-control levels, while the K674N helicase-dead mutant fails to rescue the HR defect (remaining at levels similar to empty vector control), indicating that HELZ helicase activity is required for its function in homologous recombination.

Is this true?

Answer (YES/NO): YES